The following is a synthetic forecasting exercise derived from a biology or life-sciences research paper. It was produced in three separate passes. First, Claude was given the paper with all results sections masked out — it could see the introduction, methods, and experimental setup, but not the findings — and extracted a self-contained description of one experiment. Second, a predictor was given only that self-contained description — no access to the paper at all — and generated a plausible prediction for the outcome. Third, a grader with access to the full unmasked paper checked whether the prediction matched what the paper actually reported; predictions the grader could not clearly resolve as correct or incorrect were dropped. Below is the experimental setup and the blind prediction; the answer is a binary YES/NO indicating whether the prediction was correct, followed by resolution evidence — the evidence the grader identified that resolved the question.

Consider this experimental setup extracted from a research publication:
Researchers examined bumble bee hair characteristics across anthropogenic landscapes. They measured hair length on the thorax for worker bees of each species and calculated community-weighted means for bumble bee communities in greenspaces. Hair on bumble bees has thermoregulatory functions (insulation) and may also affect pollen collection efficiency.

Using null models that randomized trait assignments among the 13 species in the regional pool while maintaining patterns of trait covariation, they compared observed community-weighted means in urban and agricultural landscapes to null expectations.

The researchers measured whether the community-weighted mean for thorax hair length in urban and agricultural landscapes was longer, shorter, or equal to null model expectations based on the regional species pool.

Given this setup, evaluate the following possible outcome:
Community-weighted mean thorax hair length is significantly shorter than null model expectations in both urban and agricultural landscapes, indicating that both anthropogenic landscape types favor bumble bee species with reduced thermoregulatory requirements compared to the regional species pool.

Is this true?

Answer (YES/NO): YES